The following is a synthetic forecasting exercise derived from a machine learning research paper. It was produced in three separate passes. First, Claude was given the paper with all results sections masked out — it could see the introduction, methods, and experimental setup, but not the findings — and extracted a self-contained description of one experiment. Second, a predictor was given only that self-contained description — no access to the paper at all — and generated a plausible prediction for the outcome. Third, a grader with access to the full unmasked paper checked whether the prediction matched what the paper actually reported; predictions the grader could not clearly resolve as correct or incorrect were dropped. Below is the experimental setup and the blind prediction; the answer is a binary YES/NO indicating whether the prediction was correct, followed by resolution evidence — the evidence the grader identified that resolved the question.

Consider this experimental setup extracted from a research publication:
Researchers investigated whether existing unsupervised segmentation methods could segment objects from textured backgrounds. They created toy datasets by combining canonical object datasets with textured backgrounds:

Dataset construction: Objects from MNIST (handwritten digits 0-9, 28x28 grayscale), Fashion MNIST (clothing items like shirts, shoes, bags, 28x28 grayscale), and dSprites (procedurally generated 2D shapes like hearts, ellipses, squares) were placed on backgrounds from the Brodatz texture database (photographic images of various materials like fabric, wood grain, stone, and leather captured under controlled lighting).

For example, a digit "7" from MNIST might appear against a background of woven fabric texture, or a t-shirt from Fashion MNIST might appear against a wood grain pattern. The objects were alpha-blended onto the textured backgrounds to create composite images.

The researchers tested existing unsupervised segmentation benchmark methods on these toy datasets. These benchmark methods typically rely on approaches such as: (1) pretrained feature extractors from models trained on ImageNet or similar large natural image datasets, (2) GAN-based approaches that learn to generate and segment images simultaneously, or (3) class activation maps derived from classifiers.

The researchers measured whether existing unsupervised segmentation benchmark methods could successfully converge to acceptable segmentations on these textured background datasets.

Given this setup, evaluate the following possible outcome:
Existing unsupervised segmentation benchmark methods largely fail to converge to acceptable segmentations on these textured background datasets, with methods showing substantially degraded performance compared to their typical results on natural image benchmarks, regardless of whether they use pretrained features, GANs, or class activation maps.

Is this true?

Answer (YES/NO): YES